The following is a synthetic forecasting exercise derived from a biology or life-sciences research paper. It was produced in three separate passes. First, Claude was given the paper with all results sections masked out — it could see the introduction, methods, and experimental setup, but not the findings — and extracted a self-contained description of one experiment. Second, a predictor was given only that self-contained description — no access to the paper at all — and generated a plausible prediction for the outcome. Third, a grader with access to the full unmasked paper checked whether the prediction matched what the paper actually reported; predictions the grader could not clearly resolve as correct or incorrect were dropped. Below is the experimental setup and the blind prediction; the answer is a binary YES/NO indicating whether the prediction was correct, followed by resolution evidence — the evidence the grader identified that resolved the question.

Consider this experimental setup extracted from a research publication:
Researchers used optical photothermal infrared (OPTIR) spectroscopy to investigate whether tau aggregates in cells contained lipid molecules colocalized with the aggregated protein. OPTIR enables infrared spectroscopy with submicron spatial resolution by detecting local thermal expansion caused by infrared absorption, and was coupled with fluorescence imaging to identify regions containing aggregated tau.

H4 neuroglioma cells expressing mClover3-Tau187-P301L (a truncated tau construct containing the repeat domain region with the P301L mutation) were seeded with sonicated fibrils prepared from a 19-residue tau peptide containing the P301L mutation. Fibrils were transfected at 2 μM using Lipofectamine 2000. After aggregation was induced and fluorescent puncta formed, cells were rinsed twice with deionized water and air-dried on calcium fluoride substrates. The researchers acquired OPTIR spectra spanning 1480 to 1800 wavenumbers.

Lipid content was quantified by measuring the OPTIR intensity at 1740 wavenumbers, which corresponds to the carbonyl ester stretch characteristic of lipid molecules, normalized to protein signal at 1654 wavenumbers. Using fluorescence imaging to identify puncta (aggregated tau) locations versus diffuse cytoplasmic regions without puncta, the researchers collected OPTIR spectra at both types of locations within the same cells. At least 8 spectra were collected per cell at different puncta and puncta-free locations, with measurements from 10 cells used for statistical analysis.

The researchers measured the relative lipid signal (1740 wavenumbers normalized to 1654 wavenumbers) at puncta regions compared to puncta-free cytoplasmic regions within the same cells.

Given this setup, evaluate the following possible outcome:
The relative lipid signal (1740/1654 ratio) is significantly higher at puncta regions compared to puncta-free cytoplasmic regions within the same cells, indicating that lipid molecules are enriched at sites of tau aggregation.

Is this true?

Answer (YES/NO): YES